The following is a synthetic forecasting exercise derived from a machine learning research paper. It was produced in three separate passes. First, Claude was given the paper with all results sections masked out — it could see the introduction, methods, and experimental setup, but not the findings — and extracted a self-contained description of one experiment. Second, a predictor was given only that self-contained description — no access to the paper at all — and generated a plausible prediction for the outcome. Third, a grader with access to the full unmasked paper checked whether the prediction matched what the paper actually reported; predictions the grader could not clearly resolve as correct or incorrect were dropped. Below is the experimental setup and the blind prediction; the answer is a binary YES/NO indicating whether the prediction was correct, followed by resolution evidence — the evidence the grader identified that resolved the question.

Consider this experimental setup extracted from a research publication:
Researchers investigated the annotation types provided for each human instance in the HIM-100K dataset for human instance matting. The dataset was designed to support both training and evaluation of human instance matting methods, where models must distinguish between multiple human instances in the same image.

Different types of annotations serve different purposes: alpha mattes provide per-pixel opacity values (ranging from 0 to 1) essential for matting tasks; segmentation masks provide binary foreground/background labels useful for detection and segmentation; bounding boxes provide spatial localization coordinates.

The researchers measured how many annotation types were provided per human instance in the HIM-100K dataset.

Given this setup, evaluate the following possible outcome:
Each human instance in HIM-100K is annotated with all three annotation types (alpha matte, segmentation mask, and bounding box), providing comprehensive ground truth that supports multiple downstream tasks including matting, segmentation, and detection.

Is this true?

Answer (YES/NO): YES